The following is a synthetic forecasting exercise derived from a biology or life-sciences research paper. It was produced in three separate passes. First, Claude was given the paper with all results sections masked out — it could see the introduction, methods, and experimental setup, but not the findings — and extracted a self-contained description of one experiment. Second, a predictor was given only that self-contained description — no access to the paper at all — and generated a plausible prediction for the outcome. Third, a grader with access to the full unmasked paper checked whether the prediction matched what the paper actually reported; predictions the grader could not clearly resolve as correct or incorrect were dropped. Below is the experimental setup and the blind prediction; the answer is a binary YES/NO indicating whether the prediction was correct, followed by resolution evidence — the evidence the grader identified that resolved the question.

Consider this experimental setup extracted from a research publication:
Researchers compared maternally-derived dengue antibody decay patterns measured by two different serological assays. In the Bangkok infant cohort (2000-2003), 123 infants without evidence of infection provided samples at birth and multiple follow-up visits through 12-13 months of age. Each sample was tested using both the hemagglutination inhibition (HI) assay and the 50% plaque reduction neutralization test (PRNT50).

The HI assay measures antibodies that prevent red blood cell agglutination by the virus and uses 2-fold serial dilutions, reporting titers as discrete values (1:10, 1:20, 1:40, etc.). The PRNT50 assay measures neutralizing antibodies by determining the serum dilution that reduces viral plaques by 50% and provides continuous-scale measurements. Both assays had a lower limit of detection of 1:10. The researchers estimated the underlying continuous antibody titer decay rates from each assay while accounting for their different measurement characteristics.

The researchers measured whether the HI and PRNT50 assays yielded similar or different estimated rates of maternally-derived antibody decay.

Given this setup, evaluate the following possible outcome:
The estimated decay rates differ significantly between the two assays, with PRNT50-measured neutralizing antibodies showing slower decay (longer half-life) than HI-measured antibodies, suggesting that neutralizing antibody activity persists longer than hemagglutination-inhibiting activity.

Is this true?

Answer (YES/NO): NO